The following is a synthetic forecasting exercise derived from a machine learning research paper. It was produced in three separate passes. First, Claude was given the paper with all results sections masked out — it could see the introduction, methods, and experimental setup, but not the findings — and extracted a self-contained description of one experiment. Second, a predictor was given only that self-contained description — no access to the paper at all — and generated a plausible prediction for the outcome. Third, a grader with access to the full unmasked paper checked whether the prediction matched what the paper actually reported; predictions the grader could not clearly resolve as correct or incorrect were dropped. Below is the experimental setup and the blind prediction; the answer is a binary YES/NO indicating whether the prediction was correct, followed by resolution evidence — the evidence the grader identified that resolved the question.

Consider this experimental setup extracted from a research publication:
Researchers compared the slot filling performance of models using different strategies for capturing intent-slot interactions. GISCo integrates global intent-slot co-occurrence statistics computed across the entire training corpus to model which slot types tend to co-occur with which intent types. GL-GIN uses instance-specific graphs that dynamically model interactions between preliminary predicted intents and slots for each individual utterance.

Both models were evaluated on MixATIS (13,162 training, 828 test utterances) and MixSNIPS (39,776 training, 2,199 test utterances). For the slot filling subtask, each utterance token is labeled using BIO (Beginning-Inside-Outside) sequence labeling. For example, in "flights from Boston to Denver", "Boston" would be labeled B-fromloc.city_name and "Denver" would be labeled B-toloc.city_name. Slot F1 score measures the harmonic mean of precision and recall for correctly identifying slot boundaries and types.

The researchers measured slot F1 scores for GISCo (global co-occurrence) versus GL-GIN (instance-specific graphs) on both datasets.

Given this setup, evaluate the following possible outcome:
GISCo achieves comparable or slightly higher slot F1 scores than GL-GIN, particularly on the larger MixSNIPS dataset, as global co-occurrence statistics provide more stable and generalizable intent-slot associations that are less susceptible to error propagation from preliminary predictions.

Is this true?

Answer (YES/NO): NO